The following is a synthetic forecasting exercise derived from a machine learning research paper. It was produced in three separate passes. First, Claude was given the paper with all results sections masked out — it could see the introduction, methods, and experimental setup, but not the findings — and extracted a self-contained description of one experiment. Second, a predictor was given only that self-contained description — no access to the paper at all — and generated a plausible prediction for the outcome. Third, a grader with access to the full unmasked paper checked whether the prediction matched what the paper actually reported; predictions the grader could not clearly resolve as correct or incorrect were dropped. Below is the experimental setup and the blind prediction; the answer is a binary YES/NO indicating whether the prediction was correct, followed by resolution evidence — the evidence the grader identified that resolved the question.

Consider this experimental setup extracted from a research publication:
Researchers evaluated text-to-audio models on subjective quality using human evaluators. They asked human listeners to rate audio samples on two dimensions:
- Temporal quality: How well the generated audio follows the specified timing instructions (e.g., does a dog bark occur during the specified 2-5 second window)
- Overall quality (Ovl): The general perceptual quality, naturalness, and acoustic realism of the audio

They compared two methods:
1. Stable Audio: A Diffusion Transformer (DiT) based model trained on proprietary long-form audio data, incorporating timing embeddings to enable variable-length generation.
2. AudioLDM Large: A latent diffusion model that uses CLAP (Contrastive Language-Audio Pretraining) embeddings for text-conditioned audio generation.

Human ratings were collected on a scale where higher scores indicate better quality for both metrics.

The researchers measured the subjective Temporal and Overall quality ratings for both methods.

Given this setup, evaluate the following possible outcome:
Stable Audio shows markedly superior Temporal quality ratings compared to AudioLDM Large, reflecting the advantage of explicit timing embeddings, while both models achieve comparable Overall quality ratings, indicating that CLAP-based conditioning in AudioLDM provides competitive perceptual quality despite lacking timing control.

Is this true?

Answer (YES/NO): NO